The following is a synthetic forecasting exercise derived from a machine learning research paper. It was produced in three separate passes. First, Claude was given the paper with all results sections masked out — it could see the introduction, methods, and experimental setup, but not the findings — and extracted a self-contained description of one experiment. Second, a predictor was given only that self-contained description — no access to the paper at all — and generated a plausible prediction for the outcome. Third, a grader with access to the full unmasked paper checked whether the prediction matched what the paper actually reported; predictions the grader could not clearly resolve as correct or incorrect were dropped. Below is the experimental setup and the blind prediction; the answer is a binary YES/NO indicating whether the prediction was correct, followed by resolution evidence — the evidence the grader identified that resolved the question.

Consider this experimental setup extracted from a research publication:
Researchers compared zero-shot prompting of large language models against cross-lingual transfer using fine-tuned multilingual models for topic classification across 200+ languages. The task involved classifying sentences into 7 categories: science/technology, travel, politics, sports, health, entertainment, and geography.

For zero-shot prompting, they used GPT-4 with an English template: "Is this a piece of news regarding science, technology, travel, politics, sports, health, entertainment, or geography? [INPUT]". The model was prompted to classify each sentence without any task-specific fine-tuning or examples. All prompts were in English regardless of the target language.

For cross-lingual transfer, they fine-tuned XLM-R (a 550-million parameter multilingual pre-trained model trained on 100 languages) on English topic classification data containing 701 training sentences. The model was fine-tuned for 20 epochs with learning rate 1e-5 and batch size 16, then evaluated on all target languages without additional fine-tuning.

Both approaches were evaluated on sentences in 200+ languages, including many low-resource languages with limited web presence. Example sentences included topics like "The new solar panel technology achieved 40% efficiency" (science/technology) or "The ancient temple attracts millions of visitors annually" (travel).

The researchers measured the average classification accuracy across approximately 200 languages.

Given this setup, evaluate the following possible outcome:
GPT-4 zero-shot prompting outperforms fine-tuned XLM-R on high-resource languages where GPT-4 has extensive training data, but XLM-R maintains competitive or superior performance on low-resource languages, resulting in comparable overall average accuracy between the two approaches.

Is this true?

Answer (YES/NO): NO